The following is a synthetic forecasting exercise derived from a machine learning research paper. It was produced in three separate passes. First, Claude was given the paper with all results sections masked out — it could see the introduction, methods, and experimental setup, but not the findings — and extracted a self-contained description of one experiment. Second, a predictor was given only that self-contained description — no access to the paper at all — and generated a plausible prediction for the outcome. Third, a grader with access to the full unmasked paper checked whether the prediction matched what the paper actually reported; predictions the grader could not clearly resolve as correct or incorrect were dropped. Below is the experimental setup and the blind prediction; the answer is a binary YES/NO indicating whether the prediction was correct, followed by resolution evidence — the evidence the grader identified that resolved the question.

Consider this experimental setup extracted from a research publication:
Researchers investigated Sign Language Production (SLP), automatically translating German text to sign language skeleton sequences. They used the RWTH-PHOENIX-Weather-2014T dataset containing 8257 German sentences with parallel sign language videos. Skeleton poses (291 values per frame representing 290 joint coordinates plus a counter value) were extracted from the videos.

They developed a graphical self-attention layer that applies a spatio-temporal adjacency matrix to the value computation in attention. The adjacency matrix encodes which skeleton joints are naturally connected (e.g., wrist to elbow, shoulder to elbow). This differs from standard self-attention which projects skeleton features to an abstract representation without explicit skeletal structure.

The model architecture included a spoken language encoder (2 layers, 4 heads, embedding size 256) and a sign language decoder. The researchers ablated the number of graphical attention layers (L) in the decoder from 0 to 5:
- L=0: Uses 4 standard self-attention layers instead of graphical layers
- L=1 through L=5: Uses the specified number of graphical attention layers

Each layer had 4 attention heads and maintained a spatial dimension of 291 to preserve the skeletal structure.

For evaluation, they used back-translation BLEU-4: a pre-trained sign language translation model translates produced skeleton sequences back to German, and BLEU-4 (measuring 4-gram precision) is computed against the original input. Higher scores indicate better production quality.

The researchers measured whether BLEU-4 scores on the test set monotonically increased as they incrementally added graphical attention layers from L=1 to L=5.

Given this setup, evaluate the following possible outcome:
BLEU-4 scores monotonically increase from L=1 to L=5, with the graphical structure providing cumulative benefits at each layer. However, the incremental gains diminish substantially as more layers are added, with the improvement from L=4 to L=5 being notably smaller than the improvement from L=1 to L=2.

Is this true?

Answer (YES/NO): NO